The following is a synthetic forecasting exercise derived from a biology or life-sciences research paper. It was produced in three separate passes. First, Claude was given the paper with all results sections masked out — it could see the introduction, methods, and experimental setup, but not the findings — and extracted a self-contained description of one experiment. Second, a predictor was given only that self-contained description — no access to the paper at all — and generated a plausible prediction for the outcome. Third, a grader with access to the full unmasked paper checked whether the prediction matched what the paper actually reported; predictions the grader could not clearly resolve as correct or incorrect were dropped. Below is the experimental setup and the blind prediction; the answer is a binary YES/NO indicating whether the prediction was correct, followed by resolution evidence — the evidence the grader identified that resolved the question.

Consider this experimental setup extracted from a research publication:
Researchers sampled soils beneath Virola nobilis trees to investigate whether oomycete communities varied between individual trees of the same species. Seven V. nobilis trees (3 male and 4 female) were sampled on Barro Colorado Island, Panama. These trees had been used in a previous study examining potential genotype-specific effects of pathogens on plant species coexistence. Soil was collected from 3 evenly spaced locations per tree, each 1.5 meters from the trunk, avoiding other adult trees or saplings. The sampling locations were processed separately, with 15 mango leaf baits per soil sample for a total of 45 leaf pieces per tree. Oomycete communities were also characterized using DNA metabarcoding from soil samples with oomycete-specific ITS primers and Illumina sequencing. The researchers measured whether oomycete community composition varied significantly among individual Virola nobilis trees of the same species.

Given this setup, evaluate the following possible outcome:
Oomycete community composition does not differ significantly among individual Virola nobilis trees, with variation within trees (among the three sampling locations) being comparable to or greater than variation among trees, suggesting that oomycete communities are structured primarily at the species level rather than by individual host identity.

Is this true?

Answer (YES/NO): NO